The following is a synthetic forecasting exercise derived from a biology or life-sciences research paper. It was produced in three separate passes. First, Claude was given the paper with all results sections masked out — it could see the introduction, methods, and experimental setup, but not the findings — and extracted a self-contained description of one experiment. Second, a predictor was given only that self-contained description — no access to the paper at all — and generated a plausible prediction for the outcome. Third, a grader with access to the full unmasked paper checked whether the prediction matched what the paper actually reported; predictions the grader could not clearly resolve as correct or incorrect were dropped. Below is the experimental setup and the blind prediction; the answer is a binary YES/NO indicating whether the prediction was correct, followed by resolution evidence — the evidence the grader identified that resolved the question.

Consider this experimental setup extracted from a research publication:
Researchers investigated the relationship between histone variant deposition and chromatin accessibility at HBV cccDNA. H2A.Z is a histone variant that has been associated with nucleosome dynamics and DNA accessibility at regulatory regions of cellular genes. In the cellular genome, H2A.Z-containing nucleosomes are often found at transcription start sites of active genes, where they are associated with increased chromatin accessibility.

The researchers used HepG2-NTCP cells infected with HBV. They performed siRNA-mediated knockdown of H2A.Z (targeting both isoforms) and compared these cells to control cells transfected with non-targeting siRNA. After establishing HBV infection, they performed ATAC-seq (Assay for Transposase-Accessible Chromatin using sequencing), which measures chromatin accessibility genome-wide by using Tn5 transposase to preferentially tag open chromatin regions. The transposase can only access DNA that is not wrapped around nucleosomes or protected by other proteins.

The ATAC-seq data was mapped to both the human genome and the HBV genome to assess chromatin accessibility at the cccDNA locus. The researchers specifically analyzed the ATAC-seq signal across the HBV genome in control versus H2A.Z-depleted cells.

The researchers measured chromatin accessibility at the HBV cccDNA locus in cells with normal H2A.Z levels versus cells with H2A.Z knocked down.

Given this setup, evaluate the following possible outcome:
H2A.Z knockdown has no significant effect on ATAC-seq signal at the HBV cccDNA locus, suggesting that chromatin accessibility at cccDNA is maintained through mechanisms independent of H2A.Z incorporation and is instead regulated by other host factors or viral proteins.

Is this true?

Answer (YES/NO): NO